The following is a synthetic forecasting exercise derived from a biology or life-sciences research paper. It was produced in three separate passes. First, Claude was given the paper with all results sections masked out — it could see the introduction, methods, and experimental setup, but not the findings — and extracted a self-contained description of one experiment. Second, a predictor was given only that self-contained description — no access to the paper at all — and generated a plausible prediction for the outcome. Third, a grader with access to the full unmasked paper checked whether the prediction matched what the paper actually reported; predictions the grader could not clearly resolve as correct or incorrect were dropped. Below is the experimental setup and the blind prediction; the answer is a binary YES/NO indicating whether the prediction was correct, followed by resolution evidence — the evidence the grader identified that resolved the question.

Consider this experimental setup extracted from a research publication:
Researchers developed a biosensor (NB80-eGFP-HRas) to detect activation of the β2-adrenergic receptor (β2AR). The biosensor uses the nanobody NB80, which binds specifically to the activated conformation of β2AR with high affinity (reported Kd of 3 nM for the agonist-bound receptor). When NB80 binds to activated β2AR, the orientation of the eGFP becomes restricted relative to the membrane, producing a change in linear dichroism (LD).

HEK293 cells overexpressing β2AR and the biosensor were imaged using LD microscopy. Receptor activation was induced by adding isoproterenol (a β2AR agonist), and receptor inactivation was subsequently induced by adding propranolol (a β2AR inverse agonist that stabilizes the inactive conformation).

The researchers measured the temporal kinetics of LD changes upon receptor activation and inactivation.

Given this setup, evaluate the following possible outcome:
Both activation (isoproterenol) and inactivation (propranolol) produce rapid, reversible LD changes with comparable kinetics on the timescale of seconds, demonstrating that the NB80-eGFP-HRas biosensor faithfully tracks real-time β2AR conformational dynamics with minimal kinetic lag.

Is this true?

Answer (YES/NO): NO